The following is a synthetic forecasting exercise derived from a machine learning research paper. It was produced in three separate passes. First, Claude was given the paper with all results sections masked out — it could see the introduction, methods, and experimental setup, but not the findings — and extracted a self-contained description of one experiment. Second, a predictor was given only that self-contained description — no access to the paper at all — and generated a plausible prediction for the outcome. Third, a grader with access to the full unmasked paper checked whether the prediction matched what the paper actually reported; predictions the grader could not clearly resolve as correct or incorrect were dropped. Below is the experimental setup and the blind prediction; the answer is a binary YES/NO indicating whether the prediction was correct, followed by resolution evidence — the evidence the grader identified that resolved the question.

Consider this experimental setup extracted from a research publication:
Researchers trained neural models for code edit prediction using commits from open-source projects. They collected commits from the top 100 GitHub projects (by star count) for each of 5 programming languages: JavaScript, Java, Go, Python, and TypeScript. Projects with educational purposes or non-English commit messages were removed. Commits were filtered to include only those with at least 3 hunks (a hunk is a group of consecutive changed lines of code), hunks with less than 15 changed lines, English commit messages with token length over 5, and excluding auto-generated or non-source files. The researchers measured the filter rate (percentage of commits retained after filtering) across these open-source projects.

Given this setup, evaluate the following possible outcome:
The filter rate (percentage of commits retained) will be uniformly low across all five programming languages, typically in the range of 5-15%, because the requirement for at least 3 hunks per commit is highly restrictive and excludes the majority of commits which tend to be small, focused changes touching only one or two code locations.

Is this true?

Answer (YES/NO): YES